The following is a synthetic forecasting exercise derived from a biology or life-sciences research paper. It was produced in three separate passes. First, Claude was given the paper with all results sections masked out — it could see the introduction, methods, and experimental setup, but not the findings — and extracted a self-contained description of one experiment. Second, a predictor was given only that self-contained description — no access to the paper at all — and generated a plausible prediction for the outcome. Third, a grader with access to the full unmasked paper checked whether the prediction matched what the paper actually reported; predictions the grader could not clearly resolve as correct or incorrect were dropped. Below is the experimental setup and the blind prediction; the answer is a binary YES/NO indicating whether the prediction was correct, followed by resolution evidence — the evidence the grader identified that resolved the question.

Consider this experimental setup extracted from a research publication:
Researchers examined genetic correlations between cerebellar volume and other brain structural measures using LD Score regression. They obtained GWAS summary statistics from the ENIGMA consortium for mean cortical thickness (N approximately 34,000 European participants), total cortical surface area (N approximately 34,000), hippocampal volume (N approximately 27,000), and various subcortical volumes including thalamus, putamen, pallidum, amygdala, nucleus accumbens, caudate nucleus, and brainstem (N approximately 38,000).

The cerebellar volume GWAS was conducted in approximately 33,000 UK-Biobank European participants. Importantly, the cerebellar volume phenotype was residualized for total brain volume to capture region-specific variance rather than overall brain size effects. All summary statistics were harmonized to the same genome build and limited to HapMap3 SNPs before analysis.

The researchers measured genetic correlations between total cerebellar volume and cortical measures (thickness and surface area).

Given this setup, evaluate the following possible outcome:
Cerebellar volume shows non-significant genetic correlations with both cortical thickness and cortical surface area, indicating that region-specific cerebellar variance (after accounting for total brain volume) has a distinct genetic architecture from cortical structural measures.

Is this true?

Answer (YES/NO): YES